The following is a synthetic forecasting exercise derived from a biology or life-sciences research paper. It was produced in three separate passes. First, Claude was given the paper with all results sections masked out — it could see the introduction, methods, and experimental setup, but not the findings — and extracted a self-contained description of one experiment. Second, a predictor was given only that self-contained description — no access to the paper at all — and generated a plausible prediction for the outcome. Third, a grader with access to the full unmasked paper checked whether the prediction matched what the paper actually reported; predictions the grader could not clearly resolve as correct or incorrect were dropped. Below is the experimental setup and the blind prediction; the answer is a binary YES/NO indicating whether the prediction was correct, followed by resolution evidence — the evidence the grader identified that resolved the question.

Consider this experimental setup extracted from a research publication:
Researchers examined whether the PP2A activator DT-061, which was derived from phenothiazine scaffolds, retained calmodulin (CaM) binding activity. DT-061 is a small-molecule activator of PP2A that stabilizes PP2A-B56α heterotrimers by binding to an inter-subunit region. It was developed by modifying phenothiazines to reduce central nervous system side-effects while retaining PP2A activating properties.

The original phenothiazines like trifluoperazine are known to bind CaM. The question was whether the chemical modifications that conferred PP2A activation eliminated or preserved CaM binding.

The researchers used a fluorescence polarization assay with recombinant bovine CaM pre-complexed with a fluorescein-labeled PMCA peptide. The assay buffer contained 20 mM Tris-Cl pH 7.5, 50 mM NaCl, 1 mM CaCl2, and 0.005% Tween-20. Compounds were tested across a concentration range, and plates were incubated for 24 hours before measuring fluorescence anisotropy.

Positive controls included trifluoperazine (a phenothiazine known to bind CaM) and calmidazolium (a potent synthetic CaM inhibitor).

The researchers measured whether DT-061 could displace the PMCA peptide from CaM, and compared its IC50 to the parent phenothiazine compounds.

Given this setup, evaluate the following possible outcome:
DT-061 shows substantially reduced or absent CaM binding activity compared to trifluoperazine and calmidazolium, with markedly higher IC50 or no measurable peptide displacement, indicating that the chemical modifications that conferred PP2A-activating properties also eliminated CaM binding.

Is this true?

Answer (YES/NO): YES